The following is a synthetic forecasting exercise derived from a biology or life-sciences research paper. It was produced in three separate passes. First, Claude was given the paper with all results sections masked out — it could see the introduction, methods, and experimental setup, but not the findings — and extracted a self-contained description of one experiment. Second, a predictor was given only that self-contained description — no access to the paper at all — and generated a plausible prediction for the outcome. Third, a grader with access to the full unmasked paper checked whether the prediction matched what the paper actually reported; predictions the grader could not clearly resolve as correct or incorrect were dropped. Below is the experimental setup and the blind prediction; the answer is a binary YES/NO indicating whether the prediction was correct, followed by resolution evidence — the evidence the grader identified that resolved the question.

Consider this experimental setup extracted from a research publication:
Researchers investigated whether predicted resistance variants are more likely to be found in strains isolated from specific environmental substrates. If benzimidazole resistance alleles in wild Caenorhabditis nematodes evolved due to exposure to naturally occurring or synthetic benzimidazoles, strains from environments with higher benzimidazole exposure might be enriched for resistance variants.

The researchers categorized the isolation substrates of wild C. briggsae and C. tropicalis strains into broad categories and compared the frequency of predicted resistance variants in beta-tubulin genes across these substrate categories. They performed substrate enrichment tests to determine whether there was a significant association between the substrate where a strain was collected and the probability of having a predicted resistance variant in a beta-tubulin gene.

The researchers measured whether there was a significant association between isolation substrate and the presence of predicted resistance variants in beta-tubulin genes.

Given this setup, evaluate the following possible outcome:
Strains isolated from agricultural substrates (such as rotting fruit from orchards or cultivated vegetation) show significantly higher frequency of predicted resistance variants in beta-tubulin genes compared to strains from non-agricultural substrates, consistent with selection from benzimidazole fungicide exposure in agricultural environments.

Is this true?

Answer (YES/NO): NO